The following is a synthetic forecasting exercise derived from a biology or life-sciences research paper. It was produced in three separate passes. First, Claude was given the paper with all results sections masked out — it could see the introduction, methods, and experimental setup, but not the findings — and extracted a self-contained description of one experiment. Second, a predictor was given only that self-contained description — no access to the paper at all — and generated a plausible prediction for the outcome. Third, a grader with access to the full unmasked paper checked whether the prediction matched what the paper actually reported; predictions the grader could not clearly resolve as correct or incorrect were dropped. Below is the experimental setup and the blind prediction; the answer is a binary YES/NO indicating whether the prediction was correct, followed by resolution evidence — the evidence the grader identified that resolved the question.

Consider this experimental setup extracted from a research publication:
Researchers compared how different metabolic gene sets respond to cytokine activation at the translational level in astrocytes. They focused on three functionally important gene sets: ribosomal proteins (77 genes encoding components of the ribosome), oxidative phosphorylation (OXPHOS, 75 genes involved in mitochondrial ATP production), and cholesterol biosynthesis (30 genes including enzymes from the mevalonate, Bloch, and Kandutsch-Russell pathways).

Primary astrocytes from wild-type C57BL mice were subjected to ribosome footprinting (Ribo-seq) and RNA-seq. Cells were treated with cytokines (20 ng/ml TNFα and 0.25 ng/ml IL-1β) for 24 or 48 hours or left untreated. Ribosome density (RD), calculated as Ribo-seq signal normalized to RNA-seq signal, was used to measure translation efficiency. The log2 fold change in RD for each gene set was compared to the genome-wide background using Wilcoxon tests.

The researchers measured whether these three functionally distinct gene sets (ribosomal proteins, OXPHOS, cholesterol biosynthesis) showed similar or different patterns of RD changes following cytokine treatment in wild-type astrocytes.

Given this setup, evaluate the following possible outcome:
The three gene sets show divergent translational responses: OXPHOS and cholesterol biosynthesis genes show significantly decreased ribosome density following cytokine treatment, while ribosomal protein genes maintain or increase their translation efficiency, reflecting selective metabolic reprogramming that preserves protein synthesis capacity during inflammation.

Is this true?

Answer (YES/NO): NO